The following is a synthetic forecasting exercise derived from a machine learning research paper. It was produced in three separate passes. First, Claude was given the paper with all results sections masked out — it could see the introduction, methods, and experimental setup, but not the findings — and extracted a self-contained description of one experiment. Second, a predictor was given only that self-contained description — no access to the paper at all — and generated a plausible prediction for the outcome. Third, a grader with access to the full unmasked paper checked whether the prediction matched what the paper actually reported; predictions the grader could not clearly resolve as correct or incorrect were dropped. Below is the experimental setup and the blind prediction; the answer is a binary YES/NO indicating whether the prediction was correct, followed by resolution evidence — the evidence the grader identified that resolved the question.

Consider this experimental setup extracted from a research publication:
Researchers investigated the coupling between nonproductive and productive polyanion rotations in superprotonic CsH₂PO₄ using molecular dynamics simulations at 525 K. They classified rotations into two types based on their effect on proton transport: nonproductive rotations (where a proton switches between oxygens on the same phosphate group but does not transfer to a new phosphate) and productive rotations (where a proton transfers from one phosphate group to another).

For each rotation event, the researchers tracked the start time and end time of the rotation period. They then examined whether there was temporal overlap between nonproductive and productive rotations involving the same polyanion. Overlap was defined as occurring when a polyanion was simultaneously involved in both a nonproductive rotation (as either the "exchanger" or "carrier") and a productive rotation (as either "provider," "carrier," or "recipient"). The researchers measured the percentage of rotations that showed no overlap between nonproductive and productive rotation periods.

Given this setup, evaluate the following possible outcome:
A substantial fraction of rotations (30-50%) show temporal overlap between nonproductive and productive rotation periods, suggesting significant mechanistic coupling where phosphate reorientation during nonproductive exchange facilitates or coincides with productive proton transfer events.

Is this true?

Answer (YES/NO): NO